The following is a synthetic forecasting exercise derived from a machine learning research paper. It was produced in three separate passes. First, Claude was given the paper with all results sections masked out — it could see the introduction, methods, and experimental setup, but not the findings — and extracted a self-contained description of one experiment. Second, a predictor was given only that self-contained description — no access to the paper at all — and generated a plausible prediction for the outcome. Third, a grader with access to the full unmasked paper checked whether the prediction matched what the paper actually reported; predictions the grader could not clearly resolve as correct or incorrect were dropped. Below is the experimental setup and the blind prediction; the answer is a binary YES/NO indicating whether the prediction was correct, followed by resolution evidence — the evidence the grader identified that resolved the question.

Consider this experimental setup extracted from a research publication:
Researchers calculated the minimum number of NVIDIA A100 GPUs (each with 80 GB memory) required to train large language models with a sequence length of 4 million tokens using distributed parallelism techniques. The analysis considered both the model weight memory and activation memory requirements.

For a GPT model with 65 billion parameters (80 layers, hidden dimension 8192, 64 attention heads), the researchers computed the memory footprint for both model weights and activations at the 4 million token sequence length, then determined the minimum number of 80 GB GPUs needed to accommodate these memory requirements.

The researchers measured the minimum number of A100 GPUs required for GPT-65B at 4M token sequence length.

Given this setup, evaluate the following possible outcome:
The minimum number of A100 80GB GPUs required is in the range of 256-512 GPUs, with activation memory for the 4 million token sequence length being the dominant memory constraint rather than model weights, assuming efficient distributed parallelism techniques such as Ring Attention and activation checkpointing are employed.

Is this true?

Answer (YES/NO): NO